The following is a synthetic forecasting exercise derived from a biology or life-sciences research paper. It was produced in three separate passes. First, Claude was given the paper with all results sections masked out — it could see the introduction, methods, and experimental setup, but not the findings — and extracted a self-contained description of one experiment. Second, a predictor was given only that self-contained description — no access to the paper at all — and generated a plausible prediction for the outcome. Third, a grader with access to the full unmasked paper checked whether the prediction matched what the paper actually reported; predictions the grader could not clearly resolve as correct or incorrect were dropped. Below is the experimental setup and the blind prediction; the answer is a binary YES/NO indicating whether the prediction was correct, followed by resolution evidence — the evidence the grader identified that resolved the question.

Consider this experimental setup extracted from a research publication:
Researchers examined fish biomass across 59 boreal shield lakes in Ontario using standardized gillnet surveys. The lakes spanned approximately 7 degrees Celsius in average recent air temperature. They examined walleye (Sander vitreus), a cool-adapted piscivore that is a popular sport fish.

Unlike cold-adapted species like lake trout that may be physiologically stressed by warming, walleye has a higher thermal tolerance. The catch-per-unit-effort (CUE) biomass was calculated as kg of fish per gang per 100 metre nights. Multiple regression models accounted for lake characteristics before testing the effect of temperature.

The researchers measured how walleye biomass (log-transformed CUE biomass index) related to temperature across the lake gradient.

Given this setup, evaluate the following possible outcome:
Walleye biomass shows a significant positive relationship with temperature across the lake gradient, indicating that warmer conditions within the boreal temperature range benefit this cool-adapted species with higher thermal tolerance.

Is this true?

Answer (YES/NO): NO